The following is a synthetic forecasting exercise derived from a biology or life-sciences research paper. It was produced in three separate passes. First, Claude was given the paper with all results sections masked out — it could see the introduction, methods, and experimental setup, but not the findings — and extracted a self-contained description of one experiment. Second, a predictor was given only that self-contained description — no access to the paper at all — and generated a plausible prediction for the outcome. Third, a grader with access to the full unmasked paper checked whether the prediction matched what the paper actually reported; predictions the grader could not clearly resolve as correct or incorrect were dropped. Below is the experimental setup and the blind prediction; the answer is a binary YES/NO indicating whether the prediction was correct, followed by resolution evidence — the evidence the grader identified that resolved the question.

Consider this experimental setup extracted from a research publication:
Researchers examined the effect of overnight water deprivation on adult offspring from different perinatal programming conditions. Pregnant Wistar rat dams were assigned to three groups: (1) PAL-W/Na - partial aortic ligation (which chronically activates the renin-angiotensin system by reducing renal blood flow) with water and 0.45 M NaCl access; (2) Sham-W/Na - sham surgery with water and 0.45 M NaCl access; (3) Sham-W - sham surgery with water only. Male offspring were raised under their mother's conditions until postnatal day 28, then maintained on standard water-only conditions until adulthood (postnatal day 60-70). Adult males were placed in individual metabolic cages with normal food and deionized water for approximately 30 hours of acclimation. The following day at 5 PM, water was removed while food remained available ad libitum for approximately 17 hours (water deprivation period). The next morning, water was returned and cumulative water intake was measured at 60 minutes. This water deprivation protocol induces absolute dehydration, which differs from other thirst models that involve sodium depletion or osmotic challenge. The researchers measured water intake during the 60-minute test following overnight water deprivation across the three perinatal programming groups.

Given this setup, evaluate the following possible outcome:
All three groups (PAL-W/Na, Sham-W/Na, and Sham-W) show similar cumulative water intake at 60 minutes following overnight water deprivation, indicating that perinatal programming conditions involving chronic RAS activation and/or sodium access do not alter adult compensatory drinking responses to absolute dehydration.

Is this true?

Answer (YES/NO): NO